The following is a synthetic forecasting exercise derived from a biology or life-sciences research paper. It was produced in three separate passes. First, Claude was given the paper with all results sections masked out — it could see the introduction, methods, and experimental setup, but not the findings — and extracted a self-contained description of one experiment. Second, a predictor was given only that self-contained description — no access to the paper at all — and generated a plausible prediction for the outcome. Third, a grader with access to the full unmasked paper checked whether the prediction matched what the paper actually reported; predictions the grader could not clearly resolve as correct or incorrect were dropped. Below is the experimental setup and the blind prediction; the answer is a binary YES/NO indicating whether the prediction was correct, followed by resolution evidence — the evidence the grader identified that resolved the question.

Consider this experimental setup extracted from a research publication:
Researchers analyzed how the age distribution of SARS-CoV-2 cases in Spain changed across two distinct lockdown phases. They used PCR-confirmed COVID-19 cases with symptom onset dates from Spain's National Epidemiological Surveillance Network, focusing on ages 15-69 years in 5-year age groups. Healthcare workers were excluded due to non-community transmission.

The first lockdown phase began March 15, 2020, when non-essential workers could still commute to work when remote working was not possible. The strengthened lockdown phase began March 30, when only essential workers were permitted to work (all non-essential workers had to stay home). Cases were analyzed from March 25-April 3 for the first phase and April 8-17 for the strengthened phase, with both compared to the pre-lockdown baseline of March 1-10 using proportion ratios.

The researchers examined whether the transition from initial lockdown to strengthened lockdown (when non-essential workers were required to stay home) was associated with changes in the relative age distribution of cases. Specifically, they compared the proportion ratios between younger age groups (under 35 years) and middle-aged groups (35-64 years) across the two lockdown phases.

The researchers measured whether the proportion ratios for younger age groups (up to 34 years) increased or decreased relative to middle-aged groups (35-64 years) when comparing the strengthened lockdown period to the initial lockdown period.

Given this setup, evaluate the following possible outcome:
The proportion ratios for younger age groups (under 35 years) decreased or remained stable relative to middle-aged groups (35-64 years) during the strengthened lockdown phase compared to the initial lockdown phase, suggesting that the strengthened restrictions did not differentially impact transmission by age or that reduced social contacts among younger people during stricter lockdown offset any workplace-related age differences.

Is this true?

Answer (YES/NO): NO